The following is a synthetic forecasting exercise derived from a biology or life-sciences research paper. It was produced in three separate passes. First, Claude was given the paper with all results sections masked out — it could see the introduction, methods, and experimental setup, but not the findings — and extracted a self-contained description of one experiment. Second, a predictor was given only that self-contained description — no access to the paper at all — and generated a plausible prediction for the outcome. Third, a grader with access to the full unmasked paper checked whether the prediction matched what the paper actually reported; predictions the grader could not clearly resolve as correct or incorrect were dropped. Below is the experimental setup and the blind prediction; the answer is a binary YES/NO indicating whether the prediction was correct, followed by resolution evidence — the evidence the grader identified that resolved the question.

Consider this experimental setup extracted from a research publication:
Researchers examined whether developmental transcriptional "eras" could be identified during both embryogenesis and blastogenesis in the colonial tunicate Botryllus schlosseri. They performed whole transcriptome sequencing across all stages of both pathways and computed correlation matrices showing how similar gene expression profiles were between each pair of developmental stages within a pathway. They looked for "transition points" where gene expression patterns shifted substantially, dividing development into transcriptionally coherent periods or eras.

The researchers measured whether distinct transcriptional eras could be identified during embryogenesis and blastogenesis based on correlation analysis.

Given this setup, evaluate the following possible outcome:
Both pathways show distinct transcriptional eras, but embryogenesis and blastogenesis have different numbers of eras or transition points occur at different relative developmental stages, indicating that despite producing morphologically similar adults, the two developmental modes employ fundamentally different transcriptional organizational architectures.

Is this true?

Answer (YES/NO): YES